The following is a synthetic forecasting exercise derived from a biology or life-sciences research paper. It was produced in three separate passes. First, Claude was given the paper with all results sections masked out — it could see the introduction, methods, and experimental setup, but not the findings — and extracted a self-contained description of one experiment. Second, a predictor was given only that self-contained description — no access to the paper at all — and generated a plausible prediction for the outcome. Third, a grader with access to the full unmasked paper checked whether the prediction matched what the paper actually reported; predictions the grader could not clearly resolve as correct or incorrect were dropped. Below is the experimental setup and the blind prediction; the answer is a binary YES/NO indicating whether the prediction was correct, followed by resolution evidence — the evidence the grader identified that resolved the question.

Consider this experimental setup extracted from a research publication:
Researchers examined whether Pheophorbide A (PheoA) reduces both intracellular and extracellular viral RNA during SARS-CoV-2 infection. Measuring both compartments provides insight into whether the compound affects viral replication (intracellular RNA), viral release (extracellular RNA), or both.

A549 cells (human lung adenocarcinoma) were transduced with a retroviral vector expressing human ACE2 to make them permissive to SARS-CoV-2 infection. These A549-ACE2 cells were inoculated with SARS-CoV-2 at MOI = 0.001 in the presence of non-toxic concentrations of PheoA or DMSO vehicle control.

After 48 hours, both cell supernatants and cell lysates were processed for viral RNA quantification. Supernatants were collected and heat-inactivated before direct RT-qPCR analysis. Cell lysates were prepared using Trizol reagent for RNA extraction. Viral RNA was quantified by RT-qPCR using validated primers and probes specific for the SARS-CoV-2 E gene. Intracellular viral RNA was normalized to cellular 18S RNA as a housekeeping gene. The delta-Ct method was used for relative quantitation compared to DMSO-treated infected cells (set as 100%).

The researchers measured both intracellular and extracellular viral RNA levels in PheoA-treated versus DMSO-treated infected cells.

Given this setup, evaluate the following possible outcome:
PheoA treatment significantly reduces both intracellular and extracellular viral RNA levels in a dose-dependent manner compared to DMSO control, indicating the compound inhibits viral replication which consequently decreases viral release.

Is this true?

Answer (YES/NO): NO